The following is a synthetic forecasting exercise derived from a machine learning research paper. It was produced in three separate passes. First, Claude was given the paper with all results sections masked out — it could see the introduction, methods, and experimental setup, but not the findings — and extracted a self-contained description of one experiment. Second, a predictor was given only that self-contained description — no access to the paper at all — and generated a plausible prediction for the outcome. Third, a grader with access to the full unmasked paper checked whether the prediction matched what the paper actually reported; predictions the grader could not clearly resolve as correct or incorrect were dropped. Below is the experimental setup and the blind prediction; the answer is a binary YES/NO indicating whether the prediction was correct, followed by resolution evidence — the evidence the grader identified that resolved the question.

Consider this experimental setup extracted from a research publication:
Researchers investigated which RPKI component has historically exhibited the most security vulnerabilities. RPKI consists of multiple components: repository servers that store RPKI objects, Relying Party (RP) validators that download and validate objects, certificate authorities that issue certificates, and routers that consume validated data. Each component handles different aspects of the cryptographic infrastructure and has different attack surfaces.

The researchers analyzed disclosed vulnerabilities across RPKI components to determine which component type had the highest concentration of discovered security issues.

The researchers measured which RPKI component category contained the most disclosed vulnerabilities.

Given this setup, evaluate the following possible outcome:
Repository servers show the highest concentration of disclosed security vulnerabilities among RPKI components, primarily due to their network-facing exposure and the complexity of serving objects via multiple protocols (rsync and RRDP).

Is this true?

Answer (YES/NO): NO